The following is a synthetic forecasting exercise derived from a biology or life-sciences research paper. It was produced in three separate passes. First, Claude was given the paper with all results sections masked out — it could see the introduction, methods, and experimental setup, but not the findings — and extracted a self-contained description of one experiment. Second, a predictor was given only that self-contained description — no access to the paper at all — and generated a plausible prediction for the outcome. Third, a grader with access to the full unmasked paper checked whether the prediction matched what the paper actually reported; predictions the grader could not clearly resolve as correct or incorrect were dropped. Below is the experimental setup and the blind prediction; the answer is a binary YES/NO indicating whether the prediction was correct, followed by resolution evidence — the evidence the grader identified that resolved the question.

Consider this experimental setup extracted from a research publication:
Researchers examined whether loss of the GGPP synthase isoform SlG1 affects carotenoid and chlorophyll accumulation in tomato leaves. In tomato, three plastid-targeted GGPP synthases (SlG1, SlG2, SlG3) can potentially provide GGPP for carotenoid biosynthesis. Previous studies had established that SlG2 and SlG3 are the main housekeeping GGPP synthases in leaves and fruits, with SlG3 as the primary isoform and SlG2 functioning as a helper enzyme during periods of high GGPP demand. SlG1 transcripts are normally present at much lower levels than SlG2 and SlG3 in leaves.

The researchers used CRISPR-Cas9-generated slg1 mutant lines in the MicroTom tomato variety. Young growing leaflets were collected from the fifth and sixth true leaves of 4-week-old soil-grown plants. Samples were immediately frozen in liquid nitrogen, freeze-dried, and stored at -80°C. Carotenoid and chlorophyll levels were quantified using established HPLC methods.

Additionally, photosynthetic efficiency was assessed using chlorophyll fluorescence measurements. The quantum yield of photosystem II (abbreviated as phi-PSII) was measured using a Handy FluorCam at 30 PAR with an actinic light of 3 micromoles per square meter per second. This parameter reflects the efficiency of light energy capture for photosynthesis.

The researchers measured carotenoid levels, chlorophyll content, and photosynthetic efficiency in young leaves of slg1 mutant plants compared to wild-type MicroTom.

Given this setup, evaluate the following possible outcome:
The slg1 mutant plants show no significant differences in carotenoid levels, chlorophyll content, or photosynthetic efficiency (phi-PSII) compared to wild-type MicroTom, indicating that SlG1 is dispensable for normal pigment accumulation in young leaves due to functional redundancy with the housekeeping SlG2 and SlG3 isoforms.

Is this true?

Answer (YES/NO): YES